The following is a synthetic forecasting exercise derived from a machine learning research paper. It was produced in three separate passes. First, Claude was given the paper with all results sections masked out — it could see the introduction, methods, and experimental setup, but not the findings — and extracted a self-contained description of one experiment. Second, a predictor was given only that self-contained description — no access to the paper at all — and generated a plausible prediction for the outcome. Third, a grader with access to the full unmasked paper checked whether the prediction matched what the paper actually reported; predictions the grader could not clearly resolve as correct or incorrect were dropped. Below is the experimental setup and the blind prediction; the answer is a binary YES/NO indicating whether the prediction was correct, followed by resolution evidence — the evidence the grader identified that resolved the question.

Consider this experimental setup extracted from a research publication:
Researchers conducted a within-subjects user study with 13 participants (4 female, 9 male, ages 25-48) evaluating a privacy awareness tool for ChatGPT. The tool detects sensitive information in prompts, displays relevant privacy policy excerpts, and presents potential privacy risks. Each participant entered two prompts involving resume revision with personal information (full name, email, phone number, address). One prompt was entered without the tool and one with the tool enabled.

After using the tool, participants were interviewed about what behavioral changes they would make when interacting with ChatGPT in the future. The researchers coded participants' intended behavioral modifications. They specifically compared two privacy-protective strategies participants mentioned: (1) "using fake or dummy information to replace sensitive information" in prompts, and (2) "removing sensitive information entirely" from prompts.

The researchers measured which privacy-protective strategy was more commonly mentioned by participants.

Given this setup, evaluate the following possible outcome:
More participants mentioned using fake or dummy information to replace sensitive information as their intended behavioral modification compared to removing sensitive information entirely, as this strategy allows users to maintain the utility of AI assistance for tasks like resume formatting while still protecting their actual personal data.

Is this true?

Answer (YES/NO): YES